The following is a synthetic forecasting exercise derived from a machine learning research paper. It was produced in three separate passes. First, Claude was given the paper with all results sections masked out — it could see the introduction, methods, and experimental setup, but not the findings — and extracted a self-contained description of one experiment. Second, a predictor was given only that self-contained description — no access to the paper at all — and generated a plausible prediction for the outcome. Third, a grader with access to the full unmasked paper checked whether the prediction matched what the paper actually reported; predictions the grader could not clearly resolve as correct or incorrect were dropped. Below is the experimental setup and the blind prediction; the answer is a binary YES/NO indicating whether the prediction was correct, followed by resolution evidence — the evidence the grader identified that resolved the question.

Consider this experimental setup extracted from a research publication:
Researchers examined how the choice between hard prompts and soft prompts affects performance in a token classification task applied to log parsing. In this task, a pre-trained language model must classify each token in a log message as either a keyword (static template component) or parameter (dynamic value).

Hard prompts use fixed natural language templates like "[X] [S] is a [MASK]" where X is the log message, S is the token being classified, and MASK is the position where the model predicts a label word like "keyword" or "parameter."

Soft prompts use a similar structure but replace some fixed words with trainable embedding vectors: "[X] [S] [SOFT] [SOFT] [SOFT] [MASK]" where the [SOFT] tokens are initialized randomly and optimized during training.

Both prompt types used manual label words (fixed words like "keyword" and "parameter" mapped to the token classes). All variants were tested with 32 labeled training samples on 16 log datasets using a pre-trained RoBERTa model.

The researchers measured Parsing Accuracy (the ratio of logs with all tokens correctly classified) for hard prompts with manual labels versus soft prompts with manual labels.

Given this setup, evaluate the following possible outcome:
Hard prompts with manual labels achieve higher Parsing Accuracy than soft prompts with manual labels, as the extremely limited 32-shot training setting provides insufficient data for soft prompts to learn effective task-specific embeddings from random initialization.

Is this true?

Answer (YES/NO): YES